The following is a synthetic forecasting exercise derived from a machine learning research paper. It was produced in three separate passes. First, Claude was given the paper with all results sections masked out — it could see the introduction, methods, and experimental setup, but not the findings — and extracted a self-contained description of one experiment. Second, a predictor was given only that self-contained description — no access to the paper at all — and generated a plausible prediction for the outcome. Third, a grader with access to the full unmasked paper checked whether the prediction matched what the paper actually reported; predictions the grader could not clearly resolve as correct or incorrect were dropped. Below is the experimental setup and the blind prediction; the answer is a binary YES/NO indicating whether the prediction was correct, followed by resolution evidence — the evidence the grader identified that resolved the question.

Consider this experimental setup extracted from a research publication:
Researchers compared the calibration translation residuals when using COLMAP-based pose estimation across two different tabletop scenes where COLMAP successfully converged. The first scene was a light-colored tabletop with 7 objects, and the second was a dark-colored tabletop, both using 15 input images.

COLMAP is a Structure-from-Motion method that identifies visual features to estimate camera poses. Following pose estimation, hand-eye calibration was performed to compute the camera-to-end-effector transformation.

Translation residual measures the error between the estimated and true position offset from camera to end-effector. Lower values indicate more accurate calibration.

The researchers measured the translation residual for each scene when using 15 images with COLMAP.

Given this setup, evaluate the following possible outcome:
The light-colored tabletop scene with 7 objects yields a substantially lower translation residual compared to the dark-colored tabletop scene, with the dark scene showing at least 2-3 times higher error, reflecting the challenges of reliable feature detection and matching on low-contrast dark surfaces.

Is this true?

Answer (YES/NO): NO